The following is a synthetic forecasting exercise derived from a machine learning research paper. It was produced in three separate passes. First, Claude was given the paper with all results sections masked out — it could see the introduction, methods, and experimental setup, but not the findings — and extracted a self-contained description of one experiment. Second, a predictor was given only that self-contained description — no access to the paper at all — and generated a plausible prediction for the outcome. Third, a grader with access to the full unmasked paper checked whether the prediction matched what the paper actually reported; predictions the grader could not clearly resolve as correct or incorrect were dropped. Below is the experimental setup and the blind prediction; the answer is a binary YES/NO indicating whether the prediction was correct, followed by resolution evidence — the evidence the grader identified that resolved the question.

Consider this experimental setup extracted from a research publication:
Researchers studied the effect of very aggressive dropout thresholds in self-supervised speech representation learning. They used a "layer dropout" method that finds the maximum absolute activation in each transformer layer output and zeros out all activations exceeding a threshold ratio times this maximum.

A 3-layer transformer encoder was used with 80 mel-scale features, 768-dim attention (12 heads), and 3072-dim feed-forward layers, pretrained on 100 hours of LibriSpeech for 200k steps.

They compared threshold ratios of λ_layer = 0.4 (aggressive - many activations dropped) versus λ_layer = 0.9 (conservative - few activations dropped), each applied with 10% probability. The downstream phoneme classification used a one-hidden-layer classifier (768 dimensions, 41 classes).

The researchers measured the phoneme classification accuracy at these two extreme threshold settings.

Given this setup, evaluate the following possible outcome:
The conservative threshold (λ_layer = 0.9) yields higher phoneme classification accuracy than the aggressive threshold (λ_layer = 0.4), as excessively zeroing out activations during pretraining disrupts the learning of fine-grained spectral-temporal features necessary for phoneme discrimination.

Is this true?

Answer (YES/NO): YES